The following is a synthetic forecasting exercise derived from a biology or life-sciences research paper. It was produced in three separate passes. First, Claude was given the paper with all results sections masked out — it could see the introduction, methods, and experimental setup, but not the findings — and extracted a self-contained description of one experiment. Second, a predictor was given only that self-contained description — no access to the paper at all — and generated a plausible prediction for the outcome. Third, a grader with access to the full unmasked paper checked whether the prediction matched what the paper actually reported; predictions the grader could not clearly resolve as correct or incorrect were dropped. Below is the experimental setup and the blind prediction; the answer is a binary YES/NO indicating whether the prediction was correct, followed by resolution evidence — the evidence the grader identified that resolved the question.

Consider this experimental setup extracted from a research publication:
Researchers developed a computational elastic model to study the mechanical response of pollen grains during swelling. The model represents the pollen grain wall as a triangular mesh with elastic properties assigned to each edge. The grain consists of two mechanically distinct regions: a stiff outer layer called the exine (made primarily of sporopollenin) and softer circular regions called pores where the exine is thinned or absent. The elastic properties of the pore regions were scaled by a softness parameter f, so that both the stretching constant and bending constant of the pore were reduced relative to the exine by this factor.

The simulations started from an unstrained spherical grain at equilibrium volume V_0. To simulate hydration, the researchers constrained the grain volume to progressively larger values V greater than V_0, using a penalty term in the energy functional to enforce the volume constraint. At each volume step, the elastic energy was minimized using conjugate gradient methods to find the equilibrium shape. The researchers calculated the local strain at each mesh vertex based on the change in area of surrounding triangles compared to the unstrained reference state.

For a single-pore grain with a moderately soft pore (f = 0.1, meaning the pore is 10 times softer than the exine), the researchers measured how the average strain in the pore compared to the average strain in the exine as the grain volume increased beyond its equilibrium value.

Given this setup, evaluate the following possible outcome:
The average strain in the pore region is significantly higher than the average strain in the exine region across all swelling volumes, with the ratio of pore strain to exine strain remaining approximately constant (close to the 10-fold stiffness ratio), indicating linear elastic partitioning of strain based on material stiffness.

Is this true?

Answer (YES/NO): NO